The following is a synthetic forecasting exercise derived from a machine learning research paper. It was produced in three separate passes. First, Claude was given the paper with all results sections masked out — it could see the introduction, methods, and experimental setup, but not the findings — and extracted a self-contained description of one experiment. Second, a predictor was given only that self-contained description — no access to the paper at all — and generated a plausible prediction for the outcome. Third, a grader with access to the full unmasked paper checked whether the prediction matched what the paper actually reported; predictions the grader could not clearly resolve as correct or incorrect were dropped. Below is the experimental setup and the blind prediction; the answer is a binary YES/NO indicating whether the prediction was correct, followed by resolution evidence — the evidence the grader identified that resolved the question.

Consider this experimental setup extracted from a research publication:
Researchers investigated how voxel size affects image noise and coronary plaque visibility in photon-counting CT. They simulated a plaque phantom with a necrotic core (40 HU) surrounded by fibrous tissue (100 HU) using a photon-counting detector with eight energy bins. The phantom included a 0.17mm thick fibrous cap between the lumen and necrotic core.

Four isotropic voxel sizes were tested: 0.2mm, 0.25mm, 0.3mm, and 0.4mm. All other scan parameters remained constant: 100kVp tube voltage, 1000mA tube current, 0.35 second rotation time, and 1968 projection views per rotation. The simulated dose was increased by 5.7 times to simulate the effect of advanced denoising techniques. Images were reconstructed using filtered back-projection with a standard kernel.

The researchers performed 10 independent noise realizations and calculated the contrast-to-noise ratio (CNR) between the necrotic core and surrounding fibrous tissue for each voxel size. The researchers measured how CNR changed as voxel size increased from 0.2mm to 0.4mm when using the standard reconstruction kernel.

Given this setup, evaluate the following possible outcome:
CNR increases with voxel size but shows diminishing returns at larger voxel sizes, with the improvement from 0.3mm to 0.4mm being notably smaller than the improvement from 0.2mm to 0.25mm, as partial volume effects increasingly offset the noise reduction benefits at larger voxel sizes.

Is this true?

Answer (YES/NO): NO